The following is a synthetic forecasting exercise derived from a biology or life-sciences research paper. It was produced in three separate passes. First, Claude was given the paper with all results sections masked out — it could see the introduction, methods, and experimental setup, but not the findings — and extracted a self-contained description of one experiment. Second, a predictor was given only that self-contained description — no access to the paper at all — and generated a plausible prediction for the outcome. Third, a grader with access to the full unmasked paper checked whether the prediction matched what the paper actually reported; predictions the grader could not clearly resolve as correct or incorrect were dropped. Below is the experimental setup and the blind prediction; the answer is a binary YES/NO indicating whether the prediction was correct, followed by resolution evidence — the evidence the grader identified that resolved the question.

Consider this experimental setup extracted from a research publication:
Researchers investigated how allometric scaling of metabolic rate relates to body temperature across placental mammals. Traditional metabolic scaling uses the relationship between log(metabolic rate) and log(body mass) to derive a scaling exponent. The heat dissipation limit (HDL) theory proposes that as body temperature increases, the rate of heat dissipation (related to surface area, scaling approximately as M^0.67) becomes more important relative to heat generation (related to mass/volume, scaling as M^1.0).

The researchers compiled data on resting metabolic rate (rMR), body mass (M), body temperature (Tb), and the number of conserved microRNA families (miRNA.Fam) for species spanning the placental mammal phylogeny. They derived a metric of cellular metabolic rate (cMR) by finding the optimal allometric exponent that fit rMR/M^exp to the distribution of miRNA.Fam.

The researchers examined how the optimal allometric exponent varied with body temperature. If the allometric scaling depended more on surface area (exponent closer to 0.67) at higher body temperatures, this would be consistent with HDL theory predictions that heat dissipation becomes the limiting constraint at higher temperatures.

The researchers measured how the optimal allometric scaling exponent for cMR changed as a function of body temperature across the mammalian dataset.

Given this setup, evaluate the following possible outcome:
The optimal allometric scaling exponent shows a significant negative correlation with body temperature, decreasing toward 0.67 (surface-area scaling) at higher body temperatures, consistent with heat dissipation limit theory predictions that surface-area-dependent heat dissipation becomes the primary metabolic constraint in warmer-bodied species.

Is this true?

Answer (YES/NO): YES